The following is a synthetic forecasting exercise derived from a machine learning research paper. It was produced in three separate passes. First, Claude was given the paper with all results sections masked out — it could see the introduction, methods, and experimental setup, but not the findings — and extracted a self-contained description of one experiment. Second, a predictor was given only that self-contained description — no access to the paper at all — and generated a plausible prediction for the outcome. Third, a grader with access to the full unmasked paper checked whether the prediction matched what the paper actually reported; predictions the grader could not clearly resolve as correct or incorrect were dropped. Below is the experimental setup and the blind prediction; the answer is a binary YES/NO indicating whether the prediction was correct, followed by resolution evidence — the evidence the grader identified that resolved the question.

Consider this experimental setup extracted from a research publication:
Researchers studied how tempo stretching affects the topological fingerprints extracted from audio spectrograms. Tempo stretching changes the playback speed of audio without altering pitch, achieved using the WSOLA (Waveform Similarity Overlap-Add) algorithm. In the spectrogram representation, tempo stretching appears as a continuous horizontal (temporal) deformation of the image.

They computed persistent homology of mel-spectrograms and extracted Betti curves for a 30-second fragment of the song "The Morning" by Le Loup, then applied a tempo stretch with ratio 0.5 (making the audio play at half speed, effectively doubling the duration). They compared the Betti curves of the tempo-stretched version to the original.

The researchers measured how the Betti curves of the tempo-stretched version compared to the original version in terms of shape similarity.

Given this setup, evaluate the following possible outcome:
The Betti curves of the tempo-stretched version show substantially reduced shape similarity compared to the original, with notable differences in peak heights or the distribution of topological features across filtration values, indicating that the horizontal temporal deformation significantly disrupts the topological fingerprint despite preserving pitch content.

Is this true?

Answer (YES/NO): NO